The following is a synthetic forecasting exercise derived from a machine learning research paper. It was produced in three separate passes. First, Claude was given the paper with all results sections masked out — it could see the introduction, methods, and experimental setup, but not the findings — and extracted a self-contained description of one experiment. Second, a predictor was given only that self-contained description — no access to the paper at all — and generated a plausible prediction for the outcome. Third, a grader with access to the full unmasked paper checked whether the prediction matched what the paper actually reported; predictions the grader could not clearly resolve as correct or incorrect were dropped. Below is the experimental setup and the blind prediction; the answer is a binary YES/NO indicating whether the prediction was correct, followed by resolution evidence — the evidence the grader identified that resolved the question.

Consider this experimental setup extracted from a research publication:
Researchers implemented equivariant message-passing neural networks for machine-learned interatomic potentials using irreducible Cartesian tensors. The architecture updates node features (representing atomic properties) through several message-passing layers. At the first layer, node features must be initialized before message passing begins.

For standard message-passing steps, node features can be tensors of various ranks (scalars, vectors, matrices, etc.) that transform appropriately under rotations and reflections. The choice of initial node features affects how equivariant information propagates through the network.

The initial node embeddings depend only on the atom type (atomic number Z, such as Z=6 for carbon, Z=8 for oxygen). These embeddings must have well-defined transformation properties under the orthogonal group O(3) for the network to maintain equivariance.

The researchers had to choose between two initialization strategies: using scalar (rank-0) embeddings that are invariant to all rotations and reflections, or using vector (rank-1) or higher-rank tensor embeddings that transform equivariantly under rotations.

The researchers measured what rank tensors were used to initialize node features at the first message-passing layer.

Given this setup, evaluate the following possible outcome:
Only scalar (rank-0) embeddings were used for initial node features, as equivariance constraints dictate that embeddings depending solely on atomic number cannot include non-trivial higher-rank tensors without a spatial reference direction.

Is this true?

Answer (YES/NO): YES